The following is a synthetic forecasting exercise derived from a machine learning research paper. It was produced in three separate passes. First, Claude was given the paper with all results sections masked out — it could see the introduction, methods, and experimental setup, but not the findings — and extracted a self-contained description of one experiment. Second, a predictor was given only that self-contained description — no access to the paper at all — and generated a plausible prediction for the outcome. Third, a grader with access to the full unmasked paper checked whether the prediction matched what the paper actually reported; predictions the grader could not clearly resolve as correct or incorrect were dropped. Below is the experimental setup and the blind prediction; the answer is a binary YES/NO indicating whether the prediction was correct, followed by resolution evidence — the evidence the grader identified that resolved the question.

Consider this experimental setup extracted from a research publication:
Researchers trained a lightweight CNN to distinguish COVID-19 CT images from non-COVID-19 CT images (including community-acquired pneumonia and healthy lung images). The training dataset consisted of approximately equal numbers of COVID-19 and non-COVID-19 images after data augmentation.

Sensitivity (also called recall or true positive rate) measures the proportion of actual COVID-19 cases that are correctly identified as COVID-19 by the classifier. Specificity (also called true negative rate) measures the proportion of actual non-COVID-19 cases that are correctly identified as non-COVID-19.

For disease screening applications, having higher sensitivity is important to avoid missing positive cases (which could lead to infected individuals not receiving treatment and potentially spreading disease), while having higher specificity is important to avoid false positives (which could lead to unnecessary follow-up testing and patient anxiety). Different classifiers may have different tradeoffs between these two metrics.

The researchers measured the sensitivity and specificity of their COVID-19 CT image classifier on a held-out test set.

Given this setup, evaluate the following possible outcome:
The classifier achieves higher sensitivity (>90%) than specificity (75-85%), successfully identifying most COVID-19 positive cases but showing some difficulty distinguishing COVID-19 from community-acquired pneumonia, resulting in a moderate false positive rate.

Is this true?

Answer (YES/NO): NO